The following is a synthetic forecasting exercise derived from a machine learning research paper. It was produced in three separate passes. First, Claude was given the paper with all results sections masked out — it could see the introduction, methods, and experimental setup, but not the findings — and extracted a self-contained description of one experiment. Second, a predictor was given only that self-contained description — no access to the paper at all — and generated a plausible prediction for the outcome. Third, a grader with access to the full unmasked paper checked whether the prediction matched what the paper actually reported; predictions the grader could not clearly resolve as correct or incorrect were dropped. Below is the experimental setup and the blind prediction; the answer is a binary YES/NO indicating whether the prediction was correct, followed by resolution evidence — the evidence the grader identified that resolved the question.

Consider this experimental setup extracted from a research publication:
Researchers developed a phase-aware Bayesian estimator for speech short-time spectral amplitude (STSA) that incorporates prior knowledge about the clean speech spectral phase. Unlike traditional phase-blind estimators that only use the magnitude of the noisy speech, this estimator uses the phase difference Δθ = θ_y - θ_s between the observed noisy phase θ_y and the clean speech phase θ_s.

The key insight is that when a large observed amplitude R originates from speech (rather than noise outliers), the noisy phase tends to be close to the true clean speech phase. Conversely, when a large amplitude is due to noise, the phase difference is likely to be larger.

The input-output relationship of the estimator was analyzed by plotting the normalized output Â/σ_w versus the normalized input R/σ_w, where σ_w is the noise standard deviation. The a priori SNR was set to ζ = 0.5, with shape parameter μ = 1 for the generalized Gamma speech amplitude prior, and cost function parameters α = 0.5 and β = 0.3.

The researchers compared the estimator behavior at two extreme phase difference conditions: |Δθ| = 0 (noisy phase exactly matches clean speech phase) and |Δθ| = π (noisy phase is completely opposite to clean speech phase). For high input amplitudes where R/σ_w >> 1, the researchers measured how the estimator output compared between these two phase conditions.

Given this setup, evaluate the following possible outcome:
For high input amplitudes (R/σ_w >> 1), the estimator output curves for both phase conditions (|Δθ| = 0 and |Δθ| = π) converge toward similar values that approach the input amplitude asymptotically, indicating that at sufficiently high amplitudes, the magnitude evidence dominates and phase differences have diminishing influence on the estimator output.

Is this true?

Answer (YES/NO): NO